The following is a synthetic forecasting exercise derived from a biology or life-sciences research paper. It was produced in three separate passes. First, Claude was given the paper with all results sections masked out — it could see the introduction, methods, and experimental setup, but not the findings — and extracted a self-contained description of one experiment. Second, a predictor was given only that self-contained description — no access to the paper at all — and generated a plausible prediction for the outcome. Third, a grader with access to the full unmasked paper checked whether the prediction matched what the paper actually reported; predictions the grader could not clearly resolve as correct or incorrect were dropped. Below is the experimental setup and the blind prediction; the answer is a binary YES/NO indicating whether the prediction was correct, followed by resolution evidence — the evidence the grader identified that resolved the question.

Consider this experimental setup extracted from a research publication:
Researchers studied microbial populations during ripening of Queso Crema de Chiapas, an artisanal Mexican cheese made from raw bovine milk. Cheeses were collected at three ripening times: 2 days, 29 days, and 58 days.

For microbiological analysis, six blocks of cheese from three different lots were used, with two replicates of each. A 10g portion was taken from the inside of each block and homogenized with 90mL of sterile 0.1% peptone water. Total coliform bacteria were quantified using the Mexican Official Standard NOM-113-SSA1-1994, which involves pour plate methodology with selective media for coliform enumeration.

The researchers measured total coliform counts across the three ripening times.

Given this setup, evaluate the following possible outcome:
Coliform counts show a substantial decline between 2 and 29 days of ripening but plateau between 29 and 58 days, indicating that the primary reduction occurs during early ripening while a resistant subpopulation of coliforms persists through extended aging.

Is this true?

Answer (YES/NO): NO